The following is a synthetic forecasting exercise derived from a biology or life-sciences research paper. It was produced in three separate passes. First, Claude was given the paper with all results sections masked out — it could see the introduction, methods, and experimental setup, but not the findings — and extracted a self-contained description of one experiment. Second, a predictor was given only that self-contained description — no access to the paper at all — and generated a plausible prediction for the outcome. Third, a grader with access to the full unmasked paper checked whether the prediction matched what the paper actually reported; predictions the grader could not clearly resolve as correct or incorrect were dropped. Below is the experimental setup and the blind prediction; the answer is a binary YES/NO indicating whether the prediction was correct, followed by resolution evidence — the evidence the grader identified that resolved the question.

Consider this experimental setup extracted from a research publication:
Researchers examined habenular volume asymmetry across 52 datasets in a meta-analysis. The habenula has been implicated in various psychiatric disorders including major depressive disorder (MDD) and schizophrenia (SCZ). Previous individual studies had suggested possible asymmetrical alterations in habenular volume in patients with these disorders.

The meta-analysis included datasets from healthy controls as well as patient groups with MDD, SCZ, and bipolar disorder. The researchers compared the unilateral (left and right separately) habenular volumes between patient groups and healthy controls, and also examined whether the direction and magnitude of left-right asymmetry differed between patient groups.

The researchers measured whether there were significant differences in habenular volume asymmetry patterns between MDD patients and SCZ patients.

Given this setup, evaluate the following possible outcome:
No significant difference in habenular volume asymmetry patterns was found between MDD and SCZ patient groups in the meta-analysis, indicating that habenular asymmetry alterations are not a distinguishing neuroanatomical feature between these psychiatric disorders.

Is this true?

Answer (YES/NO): YES